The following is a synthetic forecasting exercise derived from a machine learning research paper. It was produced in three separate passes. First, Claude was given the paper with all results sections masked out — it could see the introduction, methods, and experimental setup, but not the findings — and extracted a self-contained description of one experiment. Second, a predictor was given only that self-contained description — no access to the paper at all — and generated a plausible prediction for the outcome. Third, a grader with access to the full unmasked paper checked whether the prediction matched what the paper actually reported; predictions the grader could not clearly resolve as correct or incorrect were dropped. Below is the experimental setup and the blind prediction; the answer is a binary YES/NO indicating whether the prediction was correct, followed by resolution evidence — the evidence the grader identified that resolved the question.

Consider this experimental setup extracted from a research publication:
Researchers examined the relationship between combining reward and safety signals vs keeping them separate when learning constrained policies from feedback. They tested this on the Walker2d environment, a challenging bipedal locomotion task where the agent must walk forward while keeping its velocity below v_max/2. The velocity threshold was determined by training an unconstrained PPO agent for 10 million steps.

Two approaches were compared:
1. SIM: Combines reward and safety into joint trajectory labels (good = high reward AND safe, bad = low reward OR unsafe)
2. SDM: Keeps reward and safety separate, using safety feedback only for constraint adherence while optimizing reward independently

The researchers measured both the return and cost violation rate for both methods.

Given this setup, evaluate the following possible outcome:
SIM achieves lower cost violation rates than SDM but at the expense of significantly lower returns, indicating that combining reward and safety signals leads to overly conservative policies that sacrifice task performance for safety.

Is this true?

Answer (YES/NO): YES